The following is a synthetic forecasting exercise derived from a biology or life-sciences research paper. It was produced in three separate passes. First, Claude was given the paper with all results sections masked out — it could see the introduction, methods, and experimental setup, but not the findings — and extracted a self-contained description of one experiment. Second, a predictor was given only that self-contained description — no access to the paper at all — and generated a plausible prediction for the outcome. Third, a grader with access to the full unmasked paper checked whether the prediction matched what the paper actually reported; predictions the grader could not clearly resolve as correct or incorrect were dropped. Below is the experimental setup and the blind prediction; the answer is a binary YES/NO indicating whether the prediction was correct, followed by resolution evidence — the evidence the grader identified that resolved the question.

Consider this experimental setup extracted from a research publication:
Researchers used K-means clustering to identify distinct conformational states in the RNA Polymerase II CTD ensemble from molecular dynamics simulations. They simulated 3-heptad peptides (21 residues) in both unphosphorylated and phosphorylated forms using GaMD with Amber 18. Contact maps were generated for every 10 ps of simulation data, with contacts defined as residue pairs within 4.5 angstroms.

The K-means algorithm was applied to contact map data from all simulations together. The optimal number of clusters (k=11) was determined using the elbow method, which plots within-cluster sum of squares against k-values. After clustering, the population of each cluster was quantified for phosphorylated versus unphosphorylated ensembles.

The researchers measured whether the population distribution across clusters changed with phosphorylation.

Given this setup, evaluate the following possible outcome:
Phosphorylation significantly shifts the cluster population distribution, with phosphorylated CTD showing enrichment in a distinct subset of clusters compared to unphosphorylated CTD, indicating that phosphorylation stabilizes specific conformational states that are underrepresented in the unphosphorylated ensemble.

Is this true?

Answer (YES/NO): YES